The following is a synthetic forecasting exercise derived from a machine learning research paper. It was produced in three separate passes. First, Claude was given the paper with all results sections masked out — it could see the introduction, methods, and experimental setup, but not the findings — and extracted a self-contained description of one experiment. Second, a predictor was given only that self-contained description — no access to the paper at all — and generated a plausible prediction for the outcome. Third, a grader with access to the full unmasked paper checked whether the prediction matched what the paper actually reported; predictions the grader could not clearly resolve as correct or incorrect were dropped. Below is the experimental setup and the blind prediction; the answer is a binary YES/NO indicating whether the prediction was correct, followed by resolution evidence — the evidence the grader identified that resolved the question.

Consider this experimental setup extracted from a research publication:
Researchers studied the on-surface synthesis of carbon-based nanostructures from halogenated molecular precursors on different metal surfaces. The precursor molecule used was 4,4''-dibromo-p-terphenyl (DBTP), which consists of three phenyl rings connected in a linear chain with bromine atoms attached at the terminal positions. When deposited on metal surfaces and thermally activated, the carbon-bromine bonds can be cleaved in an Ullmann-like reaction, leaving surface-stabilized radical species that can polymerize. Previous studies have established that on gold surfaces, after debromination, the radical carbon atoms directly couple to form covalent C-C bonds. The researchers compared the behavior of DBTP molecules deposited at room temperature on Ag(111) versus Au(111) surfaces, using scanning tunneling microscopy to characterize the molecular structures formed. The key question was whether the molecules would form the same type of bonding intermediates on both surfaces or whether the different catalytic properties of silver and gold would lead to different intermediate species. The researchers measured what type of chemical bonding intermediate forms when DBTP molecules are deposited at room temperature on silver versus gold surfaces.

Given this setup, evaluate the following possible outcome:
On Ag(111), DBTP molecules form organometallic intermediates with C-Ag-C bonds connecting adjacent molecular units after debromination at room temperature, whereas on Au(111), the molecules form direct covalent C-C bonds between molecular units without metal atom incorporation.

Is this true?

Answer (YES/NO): NO